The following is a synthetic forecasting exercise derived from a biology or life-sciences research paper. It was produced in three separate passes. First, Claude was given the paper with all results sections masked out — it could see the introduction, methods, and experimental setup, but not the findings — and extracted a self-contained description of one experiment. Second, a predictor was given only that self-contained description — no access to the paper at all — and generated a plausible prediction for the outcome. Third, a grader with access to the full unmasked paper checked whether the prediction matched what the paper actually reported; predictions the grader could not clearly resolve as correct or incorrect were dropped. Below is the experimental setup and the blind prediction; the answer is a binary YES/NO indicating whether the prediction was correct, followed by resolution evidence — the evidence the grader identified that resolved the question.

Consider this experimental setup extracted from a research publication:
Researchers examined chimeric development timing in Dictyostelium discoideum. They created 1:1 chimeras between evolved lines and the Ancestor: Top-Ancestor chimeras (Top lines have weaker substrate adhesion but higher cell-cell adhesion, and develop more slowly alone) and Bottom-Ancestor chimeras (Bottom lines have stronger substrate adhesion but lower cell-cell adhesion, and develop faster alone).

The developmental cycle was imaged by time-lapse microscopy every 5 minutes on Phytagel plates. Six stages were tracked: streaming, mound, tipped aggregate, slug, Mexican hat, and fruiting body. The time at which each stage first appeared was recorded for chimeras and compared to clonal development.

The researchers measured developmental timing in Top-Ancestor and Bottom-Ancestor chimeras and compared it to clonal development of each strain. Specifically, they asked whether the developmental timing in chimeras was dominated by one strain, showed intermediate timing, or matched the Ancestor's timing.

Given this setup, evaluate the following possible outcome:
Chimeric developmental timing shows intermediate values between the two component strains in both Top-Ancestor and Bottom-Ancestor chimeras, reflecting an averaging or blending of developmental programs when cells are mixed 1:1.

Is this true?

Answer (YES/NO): NO